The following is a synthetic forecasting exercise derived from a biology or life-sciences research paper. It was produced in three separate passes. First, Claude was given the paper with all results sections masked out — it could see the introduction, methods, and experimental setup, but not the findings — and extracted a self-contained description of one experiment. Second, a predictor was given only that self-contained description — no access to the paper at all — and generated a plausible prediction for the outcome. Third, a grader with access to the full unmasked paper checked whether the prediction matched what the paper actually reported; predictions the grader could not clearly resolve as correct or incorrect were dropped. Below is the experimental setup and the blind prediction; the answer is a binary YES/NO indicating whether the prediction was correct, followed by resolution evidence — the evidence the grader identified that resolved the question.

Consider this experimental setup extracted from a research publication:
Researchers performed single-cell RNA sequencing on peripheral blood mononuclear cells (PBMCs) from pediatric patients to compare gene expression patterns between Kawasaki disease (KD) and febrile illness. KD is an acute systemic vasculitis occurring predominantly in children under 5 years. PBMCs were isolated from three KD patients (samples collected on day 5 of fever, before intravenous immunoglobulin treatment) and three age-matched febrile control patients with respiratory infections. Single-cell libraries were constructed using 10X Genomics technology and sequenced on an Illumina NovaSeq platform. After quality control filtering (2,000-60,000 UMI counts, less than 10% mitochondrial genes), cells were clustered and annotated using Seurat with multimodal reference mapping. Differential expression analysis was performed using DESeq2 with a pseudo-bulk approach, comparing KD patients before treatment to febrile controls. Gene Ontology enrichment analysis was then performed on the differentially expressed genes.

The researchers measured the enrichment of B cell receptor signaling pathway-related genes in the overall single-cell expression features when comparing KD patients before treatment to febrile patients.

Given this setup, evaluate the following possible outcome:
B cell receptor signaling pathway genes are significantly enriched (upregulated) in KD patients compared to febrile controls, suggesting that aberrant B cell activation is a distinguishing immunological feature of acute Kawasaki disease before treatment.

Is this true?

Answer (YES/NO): NO